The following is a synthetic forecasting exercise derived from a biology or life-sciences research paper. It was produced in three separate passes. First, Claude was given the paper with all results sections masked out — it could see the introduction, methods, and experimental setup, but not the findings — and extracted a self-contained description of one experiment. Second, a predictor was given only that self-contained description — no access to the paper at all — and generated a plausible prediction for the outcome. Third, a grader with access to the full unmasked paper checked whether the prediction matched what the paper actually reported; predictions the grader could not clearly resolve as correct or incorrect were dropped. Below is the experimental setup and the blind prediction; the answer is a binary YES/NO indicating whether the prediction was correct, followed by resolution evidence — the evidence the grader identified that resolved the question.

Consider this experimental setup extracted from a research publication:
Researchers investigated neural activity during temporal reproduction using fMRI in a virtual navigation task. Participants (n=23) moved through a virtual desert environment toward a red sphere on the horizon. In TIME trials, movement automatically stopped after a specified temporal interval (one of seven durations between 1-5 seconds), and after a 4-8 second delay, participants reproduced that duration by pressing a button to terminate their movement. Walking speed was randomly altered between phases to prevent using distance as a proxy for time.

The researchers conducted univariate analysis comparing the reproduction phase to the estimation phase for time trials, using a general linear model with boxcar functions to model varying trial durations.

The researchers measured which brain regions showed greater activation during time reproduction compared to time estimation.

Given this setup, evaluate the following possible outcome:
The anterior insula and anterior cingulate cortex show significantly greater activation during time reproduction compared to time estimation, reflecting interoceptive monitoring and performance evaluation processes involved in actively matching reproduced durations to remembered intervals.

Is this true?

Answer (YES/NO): NO